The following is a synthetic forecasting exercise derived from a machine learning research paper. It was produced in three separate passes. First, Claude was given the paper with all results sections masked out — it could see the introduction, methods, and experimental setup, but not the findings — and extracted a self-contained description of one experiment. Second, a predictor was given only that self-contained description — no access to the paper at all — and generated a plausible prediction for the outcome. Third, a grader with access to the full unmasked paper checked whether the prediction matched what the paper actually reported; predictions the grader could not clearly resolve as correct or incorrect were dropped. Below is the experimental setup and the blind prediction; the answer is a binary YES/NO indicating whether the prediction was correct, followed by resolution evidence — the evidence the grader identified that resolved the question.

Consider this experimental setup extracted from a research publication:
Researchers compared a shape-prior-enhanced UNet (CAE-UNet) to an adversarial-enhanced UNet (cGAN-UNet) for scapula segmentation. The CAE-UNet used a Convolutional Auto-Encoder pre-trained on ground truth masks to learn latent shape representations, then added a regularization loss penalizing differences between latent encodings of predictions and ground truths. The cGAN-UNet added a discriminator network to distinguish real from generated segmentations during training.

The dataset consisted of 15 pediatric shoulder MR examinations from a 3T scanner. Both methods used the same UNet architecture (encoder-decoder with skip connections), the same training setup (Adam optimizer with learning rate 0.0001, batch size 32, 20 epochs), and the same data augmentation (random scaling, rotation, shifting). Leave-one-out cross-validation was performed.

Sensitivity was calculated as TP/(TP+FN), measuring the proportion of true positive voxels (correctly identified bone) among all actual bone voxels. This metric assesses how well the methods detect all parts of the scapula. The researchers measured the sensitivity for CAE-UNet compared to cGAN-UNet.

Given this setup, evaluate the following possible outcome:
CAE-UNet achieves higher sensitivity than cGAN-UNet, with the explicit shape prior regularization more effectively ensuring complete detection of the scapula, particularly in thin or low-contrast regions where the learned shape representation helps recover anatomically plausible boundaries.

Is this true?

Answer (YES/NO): NO